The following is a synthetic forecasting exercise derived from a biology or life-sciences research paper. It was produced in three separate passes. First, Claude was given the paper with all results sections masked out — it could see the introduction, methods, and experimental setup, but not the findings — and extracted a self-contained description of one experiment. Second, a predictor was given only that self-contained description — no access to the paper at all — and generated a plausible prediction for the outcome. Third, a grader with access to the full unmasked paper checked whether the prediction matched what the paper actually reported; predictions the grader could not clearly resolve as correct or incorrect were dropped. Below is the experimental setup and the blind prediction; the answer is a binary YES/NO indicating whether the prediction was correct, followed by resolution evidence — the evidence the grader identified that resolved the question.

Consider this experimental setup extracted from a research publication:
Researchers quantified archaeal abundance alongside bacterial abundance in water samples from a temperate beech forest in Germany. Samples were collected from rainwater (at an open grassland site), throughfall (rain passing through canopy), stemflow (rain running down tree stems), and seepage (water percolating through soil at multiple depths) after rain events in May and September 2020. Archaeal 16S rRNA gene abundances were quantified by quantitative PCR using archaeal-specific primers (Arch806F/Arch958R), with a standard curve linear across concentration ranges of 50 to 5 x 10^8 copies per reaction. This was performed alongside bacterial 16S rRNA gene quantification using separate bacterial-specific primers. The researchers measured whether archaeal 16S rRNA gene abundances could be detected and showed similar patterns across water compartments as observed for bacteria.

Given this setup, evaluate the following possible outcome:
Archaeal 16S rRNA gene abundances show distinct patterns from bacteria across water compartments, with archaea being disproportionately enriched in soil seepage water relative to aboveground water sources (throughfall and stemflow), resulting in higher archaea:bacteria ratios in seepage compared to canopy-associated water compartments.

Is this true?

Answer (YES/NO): NO